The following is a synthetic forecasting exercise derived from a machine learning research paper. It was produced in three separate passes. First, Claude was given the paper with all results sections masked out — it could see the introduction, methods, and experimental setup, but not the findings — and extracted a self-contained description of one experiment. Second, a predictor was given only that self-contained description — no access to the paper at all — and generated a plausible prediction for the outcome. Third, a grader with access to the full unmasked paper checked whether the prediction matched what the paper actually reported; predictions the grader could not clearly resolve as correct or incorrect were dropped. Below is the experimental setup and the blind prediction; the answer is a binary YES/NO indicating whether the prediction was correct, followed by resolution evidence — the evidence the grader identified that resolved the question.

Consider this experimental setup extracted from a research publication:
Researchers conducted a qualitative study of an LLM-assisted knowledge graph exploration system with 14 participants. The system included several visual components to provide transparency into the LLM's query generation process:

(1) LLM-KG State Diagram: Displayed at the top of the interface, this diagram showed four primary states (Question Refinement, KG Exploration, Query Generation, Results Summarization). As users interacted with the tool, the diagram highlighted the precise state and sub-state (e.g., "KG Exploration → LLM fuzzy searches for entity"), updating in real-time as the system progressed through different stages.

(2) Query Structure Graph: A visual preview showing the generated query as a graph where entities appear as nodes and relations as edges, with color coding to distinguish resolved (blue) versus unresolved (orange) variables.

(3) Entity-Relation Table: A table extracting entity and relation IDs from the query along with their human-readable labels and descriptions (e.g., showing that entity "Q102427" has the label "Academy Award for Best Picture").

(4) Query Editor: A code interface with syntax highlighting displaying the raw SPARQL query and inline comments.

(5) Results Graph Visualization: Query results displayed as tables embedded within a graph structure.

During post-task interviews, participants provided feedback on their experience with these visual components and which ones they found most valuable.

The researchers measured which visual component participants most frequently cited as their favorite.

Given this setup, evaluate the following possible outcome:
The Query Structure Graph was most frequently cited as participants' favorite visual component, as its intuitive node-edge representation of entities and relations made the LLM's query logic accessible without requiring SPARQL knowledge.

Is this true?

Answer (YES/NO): NO